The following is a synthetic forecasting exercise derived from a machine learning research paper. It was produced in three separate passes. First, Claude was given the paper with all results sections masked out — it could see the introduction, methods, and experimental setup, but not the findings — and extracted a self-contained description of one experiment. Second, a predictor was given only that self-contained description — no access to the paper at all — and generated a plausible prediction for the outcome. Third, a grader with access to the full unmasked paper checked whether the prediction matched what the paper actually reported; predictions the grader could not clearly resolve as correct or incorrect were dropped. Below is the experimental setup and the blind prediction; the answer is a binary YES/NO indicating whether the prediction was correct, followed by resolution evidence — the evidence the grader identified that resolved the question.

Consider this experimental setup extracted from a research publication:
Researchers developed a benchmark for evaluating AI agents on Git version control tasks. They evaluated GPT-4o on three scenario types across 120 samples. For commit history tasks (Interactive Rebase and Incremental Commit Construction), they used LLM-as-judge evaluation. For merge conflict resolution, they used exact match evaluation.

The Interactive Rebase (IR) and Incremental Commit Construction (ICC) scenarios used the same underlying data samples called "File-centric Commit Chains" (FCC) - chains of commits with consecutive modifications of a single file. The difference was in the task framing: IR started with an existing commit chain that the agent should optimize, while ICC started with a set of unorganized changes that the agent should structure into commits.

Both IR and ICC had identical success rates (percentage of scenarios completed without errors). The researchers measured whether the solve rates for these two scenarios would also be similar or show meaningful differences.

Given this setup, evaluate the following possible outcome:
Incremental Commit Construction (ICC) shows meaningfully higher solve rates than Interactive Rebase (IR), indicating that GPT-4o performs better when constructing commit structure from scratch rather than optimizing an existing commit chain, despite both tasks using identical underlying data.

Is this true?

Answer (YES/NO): NO